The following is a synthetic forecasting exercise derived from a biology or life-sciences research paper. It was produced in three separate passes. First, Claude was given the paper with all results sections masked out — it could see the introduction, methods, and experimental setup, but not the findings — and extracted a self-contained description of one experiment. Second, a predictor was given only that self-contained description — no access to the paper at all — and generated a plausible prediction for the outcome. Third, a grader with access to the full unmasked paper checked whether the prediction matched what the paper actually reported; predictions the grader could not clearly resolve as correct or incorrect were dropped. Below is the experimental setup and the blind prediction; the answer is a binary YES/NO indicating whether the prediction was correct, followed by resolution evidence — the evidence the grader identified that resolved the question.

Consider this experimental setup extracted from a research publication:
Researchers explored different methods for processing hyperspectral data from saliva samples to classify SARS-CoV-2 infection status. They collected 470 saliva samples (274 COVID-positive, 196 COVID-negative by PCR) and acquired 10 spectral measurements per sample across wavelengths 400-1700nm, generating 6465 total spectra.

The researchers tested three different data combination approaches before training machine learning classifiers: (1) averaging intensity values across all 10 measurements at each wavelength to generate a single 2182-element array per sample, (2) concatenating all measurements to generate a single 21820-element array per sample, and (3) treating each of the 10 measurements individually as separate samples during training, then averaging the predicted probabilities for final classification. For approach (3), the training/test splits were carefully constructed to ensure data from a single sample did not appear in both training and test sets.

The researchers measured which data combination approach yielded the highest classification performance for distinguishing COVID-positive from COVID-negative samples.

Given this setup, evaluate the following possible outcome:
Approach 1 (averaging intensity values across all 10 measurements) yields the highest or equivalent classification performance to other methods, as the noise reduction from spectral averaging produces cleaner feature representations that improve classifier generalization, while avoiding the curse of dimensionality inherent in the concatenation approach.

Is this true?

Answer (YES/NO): NO